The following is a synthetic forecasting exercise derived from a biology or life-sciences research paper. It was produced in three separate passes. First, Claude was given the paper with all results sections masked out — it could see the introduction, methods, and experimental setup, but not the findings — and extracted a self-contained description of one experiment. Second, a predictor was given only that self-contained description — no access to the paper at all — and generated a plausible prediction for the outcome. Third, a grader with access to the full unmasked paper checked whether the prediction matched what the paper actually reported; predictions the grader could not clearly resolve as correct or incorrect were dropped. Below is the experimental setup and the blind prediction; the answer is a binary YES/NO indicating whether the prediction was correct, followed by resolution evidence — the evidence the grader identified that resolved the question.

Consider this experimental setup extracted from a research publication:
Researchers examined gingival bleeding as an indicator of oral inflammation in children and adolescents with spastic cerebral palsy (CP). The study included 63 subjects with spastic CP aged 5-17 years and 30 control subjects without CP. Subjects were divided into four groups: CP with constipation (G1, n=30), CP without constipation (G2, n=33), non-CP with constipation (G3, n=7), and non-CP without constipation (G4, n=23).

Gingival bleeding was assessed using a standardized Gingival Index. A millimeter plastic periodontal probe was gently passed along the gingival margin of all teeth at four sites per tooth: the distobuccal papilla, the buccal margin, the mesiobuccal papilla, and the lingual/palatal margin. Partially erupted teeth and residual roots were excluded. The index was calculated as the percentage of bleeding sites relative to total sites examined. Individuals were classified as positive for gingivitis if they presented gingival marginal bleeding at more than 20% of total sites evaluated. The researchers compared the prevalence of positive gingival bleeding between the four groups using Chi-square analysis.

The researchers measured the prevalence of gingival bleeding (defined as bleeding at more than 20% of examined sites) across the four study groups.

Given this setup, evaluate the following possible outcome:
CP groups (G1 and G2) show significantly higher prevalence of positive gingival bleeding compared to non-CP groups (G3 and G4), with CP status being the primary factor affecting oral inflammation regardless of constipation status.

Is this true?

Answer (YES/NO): NO